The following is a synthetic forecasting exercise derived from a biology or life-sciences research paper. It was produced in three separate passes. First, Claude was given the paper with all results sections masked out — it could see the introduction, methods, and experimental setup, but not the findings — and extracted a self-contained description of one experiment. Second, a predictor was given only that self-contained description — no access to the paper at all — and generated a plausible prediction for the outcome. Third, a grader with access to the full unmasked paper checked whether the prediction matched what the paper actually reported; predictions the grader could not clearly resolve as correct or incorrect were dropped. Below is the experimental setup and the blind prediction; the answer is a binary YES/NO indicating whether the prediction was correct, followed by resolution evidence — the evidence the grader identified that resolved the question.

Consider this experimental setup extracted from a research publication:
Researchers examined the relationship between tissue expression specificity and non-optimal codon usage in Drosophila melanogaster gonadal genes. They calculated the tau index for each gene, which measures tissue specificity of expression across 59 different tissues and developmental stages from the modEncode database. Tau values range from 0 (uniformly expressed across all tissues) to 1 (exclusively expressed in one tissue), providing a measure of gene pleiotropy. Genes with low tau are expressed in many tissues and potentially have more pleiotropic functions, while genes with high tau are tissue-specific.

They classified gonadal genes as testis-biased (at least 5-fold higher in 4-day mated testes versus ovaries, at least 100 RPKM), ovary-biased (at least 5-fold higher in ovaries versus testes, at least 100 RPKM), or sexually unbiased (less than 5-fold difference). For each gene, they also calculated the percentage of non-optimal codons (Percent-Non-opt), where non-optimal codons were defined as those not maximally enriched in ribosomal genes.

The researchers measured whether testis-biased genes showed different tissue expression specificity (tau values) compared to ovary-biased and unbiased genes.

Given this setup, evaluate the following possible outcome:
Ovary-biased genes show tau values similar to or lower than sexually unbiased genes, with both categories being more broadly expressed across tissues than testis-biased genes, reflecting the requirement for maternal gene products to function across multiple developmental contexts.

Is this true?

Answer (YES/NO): NO